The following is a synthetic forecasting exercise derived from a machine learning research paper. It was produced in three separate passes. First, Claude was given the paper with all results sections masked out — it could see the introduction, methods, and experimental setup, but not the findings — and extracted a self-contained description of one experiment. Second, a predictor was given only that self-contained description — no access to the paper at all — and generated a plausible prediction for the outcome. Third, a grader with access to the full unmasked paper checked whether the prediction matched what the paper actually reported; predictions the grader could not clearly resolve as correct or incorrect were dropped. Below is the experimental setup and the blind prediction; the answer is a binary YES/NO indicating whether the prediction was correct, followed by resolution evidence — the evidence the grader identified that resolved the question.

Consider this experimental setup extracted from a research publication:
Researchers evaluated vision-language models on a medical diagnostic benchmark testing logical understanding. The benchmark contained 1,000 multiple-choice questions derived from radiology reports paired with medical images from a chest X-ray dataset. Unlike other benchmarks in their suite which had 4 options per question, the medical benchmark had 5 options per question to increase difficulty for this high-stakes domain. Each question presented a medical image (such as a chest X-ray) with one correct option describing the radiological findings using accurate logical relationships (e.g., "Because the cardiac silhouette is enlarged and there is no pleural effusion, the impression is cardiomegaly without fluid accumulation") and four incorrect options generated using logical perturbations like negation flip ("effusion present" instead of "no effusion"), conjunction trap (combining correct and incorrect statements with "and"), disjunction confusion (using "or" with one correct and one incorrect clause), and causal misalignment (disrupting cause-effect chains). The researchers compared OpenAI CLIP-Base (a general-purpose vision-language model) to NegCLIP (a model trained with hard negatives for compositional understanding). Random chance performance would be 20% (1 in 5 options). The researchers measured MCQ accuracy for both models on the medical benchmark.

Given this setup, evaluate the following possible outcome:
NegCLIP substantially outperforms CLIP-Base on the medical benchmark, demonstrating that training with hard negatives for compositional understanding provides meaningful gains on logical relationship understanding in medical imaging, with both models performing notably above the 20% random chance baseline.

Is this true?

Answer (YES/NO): NO